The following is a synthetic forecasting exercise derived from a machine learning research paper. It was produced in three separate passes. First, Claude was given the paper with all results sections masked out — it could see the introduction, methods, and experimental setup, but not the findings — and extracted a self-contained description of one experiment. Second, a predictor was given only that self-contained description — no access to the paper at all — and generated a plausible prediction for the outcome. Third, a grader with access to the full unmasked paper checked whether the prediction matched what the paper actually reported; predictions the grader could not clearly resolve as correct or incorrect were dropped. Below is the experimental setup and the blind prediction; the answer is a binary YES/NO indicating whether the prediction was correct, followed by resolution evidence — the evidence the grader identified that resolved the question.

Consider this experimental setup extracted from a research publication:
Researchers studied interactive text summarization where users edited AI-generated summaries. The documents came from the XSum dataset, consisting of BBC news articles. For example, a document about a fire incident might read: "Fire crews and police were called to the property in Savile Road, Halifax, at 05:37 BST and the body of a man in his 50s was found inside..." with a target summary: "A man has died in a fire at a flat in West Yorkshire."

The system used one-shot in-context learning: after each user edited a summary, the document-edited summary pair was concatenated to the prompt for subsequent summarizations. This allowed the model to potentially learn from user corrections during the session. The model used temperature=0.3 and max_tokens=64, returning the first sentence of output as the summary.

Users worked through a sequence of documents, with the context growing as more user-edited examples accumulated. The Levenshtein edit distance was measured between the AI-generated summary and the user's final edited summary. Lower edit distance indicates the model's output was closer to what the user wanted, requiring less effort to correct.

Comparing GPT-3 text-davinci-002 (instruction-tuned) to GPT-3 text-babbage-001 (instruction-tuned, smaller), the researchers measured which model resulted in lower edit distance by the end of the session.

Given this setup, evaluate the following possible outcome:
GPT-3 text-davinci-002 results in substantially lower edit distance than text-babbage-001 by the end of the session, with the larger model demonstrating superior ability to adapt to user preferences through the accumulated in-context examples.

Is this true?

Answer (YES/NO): YES